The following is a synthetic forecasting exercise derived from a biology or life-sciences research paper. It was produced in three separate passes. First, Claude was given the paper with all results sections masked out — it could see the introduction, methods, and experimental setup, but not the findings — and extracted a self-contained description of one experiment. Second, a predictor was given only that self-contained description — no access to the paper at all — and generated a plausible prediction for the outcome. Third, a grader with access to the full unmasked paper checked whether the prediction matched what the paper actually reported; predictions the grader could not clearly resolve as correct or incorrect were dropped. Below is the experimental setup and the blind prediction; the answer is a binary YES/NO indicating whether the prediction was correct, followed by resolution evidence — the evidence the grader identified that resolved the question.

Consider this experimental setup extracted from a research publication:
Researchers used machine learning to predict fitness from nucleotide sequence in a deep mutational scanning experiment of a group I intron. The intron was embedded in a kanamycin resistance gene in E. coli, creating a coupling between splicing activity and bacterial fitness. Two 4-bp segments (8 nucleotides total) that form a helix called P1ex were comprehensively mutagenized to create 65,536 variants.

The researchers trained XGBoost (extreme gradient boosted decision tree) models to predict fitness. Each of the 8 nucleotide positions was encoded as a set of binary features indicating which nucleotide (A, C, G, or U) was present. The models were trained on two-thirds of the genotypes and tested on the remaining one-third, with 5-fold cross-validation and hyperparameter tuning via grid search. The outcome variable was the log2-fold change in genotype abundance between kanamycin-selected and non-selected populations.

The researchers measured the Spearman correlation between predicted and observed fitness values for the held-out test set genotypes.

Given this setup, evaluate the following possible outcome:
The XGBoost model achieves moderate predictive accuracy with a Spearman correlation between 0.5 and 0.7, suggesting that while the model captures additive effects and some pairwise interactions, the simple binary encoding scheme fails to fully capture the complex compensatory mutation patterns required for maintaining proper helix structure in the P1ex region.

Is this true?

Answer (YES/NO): NO